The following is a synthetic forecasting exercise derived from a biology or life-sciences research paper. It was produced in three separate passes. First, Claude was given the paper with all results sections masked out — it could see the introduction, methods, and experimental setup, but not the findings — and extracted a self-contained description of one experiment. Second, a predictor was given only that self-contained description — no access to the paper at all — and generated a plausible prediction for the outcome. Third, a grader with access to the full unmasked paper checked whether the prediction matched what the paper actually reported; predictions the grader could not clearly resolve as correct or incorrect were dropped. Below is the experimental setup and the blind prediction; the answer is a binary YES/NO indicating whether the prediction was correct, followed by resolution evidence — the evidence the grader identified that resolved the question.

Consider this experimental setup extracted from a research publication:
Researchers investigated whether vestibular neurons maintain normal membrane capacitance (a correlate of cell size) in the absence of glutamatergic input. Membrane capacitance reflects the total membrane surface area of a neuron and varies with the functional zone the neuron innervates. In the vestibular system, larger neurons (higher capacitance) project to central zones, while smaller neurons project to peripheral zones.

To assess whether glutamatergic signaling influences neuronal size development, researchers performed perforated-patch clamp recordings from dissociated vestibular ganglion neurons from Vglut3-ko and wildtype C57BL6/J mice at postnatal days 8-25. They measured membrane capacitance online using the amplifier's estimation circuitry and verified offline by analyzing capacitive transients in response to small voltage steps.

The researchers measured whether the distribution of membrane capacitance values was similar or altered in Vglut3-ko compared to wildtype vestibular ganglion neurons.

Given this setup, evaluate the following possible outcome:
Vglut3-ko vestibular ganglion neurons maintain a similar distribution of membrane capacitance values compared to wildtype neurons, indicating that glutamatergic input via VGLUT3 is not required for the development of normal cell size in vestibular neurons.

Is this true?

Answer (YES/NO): YES